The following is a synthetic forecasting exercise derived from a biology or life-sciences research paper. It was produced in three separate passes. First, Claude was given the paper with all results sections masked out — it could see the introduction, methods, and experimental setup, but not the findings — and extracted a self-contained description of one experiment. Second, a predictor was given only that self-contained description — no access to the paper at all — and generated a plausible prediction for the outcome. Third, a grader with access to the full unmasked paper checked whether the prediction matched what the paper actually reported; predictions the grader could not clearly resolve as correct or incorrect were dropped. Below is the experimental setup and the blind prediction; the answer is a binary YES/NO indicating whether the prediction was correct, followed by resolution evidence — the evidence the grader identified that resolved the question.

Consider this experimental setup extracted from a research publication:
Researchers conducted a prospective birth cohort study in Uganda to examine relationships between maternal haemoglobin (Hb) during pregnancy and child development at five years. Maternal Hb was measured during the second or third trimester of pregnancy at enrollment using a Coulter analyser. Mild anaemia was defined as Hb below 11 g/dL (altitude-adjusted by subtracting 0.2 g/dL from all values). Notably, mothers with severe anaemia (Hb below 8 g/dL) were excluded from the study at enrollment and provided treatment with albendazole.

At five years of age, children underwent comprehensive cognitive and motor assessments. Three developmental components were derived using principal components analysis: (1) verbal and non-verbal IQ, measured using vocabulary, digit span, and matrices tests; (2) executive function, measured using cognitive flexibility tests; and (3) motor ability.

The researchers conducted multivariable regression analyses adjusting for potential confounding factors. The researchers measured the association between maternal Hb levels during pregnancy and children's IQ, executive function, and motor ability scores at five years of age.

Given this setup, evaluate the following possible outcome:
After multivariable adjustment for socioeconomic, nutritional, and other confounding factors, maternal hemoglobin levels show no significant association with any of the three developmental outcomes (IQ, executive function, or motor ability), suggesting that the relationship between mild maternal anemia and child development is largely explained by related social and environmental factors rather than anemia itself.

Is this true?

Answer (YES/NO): NO